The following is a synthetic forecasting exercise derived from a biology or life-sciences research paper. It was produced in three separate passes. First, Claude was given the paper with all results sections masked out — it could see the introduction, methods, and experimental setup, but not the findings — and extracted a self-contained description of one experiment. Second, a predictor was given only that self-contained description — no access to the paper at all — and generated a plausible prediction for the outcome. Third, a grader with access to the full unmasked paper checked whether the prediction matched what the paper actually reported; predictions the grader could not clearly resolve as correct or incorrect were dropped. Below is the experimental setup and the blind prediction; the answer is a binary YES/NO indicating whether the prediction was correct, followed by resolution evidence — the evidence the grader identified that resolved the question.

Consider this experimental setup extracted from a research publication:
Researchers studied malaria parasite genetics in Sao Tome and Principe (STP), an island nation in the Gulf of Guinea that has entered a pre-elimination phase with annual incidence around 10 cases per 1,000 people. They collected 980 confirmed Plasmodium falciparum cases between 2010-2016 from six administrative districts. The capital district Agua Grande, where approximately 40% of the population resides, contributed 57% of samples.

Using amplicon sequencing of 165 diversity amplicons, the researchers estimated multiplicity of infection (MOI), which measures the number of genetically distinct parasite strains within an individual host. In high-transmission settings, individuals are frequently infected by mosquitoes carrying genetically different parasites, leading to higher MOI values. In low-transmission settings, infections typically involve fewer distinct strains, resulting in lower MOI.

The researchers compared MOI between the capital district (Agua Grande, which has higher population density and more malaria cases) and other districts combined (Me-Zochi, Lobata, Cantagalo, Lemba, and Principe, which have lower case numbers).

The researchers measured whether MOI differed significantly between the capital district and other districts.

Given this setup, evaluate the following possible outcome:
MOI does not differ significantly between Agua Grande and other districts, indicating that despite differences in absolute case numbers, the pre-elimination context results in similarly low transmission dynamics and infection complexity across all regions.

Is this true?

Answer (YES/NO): NO